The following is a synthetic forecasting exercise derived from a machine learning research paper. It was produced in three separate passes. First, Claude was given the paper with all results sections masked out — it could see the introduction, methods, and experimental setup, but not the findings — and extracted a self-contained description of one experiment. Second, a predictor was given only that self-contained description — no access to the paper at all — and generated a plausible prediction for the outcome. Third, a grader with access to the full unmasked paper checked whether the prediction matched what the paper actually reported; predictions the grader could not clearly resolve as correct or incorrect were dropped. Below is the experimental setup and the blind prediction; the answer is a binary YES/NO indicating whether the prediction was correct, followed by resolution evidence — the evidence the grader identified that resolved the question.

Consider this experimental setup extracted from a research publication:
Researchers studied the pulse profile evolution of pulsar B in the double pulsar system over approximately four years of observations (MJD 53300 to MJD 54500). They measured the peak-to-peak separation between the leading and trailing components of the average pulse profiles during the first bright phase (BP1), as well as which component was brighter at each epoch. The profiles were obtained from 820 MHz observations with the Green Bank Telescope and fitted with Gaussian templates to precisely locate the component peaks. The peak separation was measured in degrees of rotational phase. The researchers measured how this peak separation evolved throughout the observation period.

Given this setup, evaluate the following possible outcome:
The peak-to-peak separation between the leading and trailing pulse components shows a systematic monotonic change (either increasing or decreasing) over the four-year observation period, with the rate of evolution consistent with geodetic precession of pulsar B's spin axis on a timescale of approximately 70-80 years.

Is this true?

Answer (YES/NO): NO